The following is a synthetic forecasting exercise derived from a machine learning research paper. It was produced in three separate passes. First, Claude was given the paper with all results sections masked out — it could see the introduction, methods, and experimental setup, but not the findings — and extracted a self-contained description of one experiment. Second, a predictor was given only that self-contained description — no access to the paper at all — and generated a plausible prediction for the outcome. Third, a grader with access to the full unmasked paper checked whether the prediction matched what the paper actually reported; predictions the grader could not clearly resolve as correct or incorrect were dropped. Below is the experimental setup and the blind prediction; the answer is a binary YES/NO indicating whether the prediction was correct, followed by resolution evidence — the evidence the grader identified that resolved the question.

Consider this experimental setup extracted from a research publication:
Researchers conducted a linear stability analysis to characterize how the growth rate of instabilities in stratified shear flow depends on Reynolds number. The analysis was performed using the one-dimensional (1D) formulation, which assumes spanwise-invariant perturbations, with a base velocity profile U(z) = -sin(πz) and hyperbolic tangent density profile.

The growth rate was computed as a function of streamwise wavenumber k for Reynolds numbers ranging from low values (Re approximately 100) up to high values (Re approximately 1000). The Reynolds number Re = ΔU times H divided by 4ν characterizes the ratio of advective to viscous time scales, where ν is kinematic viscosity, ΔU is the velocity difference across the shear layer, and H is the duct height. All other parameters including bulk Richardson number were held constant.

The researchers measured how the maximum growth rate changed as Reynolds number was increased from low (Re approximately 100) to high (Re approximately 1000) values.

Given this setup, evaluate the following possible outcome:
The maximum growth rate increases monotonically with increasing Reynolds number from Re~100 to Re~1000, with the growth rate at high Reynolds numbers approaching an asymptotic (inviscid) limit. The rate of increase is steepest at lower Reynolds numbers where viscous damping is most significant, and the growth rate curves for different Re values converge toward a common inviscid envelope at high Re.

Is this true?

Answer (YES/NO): NO